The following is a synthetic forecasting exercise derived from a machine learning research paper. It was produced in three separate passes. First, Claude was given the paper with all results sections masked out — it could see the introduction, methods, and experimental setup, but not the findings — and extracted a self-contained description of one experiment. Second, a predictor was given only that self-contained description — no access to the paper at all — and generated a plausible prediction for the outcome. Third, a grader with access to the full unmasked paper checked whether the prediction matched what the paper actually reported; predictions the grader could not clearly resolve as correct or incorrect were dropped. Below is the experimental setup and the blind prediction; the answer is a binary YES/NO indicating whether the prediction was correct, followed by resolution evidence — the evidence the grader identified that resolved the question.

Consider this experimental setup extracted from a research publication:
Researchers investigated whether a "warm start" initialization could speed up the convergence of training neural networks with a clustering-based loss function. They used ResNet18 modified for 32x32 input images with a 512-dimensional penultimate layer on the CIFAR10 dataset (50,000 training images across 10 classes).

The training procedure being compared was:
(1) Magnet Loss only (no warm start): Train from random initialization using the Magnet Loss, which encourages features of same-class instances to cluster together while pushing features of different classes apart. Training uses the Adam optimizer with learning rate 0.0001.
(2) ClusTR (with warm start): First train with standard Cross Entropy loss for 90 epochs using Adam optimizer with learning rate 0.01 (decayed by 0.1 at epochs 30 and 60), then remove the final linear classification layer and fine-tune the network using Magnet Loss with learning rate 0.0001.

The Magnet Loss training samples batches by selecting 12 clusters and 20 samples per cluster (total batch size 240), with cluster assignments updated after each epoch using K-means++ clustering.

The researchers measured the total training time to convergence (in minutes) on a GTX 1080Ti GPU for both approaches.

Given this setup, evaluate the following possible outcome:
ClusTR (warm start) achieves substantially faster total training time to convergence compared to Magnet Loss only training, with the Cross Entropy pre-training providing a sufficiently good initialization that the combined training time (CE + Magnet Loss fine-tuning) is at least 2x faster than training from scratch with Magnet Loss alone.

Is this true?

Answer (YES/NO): NO